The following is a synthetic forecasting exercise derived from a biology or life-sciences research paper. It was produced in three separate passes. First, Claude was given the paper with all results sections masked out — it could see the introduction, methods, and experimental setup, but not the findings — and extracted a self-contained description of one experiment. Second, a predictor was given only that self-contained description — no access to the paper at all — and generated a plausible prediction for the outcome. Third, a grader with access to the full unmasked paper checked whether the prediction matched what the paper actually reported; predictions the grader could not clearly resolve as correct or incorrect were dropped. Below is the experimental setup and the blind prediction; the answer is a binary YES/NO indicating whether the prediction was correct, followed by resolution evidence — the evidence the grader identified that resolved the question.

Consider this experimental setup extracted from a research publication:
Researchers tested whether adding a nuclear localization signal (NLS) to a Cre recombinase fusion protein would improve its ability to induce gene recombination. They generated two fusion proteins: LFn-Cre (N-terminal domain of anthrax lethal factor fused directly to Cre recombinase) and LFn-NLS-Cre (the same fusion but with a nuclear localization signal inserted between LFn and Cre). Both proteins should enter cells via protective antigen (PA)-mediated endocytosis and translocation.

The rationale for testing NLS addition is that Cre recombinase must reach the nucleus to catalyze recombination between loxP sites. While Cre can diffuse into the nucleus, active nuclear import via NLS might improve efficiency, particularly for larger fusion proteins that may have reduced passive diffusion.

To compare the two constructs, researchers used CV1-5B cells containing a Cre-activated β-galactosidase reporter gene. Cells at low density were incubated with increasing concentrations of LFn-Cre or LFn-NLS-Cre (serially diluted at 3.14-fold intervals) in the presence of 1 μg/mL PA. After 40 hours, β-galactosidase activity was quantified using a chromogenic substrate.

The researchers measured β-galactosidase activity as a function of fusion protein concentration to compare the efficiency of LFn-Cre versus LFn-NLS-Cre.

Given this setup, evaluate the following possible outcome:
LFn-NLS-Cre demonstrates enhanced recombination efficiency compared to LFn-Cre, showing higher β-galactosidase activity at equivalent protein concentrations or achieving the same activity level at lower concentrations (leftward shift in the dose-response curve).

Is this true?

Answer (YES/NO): YES